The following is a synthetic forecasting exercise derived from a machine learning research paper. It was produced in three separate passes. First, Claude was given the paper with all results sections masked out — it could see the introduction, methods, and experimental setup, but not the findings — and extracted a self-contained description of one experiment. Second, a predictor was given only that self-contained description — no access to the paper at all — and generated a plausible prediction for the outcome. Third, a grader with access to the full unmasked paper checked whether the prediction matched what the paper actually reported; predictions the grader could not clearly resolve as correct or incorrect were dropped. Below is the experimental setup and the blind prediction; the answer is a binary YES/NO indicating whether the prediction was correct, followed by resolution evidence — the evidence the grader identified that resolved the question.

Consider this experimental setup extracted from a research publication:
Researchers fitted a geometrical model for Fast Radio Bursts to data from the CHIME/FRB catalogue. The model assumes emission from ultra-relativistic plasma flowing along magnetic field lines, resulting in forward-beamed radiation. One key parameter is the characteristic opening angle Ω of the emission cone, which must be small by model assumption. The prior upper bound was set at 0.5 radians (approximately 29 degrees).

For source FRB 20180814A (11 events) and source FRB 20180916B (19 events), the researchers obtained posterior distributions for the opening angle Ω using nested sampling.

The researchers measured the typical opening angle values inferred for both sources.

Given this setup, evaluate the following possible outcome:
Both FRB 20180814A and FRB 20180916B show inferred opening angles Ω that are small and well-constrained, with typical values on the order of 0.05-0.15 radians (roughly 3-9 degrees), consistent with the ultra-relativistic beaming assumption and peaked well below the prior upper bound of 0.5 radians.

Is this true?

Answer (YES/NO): YES